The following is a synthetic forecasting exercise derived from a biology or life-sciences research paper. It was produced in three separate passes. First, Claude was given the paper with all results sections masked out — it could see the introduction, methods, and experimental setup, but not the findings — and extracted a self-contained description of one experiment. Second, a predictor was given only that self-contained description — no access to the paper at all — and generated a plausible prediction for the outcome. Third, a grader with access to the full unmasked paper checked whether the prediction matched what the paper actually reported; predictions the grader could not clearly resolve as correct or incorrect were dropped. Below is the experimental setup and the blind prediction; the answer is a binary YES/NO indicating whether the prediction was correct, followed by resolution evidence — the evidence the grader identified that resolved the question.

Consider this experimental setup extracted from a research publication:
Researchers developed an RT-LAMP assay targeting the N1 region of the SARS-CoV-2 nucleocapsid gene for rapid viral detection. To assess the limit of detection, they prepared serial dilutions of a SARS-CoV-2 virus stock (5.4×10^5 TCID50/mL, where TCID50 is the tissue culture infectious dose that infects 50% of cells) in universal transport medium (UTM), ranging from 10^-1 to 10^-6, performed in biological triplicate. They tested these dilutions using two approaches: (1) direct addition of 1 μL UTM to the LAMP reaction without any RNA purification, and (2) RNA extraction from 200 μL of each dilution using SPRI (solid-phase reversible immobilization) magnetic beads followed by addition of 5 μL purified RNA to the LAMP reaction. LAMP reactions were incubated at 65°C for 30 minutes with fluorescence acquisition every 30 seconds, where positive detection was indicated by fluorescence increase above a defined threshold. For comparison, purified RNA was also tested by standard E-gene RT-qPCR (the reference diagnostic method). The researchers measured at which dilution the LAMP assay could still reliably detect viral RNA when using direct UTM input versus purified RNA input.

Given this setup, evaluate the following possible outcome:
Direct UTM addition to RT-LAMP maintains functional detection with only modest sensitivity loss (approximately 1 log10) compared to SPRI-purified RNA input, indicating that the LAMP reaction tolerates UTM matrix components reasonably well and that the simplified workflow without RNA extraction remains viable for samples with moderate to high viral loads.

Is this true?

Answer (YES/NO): YES